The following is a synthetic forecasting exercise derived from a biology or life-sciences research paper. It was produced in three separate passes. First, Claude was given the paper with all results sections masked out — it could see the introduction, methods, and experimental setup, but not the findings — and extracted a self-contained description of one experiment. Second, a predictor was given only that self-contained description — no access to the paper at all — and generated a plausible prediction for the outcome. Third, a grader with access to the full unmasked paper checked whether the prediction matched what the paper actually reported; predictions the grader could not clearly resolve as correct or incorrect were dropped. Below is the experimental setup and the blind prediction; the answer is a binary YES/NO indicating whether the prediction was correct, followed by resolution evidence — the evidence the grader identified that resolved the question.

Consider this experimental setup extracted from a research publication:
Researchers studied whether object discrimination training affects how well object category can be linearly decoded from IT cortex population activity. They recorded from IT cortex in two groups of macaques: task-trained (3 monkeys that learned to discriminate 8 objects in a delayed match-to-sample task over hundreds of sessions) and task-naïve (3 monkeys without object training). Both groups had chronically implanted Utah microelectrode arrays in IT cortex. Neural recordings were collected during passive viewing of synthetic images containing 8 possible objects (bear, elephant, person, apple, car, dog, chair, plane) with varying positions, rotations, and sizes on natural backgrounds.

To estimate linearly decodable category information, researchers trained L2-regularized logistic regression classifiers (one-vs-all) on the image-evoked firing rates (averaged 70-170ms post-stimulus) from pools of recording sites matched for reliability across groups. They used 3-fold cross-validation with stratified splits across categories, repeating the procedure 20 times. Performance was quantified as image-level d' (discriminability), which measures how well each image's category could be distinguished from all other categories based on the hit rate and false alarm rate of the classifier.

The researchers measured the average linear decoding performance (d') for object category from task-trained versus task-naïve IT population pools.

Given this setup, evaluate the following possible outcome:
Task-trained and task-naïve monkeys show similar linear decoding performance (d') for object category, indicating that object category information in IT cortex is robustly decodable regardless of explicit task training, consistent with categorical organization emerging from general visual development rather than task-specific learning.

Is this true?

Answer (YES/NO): NO